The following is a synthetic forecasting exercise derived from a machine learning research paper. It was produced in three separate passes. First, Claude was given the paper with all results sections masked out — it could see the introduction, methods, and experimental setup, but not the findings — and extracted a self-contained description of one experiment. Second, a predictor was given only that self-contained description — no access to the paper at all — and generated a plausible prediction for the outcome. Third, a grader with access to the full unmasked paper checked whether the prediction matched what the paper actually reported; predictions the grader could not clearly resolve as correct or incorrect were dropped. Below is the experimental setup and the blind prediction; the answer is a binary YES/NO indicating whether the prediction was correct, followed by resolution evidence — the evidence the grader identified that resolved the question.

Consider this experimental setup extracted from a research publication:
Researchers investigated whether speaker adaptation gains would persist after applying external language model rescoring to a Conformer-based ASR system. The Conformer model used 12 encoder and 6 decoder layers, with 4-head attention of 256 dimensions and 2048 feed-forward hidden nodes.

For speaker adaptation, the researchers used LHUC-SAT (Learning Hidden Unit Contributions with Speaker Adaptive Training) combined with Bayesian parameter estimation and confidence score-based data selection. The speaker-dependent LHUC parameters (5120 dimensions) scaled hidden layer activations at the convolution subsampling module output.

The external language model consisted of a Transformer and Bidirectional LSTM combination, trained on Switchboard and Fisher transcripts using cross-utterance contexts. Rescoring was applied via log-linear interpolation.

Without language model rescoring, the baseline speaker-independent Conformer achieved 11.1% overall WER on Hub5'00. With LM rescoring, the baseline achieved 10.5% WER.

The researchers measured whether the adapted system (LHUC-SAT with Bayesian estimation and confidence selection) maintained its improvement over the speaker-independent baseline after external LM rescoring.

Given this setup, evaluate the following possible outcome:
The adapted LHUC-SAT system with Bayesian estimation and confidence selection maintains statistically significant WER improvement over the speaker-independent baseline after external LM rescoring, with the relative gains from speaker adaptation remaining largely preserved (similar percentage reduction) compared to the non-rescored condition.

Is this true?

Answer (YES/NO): YES